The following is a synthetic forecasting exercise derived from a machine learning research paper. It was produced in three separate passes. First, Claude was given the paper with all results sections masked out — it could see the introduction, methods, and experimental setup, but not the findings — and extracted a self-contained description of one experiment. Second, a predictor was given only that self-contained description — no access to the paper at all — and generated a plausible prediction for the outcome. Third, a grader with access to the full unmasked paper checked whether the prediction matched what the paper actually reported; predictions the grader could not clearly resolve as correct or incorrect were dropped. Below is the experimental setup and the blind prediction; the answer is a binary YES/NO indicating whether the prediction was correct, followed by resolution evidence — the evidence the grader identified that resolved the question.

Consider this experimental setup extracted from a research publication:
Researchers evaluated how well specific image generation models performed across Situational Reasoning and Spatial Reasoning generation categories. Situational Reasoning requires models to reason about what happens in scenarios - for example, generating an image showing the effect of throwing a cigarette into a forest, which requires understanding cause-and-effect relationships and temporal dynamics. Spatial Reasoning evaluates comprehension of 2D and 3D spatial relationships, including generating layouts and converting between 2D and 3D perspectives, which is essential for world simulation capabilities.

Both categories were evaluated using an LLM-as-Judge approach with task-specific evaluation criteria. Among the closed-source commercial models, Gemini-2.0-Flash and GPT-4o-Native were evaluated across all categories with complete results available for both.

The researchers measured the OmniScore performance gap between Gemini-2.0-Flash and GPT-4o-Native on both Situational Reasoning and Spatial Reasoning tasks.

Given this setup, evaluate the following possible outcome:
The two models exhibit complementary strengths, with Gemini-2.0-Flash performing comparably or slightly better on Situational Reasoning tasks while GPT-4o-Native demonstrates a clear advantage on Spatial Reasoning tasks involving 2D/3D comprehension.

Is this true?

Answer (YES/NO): NO